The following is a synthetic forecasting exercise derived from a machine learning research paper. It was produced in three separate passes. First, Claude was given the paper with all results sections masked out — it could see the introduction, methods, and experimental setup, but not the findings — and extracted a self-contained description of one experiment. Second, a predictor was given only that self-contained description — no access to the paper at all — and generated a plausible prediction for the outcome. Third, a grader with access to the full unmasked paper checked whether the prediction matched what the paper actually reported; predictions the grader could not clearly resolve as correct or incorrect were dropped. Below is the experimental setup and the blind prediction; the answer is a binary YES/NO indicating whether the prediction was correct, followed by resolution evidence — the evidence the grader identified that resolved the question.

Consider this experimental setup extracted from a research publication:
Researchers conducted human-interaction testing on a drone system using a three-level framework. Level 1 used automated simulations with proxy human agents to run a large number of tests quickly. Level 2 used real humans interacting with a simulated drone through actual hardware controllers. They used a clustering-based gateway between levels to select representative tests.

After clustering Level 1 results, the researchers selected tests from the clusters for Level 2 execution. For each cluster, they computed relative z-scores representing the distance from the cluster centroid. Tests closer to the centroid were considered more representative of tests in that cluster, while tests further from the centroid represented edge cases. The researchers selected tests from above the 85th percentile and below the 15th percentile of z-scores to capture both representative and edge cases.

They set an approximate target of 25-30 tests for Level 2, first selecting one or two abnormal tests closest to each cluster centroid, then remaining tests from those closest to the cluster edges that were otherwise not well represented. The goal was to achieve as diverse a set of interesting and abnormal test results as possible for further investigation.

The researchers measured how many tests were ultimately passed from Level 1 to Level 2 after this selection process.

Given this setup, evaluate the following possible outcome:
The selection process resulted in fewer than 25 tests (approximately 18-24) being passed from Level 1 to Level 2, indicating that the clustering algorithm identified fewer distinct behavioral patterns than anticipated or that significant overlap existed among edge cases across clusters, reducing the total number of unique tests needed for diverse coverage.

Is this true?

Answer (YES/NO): NO